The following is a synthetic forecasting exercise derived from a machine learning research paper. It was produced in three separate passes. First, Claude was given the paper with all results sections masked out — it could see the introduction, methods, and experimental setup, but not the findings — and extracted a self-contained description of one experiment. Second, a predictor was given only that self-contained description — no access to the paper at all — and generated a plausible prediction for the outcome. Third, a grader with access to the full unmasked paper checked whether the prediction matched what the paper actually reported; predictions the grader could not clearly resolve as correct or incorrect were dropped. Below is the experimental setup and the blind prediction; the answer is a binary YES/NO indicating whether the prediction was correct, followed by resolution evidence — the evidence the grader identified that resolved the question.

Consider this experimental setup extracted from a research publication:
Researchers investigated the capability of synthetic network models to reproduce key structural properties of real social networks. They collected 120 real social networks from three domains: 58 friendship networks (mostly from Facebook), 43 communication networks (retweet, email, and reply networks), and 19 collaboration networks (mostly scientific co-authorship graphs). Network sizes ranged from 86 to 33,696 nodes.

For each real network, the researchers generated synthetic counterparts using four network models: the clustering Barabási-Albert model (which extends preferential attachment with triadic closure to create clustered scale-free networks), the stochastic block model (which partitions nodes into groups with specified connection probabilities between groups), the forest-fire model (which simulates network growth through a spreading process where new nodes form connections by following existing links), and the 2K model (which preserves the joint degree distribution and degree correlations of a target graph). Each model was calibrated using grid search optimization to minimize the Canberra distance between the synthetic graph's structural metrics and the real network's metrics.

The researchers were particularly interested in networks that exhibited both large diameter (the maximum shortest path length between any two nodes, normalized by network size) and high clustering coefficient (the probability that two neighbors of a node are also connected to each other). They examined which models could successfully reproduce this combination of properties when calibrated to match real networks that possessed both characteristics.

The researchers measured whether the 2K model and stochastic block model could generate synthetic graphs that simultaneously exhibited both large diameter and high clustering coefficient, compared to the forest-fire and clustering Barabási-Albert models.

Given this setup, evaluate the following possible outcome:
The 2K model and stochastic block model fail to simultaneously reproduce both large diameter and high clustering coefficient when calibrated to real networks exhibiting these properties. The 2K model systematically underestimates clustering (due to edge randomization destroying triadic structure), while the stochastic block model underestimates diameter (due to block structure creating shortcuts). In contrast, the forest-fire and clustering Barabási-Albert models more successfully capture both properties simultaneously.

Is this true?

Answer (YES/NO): NO